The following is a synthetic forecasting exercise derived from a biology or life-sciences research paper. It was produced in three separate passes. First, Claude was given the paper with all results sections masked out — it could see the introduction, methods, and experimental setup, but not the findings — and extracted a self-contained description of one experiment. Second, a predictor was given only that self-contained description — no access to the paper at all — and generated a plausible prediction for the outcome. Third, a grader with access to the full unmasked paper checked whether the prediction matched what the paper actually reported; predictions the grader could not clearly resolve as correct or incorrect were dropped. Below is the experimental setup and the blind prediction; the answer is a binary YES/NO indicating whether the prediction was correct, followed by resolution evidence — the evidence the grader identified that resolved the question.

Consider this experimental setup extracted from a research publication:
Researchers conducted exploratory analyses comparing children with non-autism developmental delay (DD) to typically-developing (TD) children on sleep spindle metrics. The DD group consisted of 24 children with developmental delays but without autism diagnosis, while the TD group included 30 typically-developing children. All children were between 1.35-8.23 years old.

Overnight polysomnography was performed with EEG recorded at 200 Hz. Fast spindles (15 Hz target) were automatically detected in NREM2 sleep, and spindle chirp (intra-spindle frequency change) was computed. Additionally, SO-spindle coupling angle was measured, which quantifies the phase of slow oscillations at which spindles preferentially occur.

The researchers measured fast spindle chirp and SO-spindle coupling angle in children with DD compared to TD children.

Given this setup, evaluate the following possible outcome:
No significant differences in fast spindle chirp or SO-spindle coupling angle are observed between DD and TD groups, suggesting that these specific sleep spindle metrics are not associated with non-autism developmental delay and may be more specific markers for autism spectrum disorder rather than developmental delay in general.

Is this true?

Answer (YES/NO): NO